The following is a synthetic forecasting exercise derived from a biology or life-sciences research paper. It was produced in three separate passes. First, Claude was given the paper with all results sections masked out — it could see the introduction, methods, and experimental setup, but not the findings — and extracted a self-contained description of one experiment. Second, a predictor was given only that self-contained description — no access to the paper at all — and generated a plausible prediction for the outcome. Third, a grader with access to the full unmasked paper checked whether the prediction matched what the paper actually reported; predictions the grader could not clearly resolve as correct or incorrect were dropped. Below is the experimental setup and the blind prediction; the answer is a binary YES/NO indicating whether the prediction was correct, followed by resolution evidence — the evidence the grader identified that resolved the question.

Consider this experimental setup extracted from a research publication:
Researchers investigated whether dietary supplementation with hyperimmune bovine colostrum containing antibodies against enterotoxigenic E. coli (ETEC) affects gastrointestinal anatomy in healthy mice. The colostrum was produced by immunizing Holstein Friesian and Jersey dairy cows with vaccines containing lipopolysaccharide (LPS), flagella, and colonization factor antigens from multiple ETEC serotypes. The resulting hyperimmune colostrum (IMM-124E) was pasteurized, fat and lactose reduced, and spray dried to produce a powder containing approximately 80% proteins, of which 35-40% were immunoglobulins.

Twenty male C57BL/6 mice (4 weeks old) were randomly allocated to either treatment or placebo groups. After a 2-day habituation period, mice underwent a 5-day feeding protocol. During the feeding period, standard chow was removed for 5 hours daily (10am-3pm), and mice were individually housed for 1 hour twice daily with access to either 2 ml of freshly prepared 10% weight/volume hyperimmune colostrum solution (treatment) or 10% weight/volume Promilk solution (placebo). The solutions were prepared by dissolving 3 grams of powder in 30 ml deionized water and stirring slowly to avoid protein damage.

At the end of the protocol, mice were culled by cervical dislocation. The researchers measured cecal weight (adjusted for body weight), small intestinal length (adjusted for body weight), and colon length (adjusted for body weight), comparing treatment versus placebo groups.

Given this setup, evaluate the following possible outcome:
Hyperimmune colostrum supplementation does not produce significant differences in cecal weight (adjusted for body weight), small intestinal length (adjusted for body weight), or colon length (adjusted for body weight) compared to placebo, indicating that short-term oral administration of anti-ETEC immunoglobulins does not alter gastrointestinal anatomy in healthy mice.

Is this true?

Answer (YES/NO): YES